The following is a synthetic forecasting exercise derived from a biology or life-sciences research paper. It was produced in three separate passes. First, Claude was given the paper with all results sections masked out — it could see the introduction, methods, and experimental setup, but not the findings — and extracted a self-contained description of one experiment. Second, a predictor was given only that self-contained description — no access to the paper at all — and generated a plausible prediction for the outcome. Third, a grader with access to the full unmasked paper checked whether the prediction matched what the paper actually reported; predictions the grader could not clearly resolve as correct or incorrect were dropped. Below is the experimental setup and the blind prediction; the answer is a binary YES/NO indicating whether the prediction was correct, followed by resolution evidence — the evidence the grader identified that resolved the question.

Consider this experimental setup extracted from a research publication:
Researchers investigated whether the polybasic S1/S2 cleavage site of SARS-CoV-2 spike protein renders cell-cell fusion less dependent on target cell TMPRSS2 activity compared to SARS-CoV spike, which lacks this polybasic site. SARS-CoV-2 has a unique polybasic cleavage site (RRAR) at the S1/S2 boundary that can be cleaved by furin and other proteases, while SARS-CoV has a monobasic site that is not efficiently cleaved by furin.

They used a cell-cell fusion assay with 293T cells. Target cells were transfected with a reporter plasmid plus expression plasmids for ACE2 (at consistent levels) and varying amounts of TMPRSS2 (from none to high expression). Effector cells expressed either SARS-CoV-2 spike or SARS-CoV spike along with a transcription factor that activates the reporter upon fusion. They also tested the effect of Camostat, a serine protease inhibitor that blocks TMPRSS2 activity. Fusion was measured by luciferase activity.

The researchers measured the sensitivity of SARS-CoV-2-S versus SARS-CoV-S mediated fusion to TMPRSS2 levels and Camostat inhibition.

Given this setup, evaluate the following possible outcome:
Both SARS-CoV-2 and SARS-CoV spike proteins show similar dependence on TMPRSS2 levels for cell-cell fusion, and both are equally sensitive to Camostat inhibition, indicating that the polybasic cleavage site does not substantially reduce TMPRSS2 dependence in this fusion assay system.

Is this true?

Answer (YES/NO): NO